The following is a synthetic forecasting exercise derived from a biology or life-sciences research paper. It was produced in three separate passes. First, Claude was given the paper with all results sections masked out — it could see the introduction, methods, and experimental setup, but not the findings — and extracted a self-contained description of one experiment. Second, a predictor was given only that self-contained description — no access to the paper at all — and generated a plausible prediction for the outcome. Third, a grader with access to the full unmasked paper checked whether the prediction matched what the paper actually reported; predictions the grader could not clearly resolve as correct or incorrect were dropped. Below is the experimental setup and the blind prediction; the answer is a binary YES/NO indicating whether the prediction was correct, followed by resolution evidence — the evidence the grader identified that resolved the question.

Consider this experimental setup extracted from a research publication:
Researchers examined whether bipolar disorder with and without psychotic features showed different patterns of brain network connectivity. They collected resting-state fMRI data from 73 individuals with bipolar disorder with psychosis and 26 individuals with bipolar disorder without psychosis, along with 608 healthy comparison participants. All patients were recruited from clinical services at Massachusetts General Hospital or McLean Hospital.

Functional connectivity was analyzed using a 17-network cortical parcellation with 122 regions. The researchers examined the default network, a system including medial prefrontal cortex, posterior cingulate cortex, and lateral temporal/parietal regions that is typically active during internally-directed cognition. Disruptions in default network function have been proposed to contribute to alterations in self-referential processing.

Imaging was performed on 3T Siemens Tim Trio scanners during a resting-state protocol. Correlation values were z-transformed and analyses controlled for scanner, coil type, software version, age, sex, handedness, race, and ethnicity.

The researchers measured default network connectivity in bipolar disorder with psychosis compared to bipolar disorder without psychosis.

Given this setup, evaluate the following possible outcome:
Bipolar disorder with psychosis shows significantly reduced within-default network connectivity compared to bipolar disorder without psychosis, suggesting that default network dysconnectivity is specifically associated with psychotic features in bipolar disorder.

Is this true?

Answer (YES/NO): YES